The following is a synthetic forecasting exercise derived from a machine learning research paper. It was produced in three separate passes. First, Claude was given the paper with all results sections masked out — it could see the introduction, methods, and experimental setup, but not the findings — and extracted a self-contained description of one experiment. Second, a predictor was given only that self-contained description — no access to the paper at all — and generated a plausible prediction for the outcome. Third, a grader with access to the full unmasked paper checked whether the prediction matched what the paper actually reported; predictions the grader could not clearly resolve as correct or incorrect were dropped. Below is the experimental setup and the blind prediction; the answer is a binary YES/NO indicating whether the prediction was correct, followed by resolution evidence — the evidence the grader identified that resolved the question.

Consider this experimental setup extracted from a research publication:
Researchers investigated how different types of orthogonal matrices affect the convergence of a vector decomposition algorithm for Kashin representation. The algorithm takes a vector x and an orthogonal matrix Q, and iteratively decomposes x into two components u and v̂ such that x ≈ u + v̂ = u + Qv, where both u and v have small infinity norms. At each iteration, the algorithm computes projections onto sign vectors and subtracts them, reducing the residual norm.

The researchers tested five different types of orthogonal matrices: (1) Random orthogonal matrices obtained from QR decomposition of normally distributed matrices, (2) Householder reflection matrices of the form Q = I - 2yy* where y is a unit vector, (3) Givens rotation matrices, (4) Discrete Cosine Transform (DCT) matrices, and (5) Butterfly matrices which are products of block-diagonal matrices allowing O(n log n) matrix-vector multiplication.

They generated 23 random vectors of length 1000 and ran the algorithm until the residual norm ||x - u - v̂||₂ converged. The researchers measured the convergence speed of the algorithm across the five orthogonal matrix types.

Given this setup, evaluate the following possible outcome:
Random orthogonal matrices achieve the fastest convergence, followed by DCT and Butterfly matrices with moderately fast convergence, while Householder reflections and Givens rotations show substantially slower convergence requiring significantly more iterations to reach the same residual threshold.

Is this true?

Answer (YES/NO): NO